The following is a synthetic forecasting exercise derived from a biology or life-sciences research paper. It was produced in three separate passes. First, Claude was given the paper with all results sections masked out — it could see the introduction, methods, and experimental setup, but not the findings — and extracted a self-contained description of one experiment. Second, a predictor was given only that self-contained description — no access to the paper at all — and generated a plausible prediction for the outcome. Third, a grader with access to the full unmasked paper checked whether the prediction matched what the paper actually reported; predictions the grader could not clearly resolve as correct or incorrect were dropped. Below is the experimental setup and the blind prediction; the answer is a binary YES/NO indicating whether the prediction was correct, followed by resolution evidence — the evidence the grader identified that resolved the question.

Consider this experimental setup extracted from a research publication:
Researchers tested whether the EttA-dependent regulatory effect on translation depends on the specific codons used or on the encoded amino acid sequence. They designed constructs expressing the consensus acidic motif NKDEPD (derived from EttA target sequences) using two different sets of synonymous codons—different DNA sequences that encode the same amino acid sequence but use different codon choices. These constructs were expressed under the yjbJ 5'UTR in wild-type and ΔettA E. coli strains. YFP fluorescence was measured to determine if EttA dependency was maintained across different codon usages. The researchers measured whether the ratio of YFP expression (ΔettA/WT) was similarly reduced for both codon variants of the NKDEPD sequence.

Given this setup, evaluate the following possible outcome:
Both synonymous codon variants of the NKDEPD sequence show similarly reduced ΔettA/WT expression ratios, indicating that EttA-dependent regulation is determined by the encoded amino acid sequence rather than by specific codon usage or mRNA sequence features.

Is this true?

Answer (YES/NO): YES